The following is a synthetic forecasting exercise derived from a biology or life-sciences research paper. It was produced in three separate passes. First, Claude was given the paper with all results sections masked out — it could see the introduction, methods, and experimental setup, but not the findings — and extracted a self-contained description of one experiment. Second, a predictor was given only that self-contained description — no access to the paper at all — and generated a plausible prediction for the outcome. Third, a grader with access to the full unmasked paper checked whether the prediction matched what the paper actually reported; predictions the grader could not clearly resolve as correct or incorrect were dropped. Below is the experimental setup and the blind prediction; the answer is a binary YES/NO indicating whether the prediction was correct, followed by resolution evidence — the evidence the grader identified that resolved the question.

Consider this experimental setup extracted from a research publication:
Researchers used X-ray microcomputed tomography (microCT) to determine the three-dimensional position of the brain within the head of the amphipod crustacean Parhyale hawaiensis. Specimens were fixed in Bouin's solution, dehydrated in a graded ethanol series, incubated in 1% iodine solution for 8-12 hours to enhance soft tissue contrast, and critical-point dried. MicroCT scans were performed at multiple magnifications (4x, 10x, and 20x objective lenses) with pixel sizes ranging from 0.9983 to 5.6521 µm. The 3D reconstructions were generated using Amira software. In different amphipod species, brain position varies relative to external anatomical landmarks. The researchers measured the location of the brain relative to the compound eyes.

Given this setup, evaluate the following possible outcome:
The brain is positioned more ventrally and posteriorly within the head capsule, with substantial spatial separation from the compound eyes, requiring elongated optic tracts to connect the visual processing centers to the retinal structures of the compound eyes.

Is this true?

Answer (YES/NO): NO